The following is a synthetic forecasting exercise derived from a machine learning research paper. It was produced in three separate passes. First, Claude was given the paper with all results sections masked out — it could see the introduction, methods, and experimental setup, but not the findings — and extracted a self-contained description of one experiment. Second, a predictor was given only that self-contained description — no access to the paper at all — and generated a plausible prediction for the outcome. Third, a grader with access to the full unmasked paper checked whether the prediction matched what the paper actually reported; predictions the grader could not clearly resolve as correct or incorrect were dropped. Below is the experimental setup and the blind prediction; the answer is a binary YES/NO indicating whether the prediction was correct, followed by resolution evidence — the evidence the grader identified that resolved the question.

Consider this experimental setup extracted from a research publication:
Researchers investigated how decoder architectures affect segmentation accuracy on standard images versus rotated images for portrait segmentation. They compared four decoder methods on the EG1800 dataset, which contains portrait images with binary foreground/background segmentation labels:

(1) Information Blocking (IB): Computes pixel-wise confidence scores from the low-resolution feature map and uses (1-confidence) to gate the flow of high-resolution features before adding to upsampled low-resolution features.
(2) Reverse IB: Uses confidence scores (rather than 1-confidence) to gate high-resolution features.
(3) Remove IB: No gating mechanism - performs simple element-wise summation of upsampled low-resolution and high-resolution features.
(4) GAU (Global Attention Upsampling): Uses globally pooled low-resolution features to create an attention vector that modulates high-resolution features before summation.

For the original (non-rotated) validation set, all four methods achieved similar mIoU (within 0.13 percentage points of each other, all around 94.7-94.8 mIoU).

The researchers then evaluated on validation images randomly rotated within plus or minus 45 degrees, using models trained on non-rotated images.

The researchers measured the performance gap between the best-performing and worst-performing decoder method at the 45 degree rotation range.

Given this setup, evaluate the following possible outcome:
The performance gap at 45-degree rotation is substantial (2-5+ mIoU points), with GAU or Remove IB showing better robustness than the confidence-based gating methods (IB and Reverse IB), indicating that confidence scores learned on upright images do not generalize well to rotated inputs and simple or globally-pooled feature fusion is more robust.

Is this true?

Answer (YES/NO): NO